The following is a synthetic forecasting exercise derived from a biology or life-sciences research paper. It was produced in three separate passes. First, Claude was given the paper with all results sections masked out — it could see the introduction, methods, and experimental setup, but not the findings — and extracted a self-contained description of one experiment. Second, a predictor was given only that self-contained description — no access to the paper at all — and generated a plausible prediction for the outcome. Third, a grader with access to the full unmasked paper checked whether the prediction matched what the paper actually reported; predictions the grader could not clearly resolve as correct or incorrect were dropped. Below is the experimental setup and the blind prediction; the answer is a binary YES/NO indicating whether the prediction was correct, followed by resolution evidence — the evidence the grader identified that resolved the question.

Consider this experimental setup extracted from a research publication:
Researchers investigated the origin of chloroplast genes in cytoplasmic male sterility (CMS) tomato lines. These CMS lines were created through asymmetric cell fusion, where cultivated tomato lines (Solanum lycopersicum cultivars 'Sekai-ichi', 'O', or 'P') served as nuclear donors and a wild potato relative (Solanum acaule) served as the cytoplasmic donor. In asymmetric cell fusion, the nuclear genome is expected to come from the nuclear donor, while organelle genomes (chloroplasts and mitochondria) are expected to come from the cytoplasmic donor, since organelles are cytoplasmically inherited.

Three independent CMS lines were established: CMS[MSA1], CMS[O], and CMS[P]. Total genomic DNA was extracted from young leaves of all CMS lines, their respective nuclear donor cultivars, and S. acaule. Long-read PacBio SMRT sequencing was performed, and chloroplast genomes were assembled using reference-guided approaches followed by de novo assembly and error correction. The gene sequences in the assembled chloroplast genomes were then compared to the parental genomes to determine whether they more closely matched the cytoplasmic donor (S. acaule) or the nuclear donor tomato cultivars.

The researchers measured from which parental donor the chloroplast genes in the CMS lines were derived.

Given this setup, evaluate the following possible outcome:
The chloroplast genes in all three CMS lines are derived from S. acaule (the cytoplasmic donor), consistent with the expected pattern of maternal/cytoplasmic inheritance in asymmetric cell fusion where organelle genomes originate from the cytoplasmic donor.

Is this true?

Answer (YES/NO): NO